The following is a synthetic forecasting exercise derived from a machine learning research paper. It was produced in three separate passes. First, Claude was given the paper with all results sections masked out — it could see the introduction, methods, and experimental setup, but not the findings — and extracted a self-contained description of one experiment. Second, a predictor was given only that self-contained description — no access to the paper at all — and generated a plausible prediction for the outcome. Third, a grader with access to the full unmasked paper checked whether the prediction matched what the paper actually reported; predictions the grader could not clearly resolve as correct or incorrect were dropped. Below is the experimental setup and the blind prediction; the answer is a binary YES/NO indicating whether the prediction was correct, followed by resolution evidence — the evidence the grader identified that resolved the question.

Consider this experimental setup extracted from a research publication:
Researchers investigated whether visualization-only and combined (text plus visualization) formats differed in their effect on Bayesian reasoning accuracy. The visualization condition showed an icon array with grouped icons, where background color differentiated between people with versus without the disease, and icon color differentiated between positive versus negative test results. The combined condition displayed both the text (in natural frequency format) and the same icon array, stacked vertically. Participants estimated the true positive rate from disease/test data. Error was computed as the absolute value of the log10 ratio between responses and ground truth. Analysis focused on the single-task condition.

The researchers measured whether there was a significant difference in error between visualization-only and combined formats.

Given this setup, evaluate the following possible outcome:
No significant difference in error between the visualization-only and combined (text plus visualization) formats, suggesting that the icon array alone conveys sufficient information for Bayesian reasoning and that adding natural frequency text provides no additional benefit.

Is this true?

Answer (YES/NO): YES